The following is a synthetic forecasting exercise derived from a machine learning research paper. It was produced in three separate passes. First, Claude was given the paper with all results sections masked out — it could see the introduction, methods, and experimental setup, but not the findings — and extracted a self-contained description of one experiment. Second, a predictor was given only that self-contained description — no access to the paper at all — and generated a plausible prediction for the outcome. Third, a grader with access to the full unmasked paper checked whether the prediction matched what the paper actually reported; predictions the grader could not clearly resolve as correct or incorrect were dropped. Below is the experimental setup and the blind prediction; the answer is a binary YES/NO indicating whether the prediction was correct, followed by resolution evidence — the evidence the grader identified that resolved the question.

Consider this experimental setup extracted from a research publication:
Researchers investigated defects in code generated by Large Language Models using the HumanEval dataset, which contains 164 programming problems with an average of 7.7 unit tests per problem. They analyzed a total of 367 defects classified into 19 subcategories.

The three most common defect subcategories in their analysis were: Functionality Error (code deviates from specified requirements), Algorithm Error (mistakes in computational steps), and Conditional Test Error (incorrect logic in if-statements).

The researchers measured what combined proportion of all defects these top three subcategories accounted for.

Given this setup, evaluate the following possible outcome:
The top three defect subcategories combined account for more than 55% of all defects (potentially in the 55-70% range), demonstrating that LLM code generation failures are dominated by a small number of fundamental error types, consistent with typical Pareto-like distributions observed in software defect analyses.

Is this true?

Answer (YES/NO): NO